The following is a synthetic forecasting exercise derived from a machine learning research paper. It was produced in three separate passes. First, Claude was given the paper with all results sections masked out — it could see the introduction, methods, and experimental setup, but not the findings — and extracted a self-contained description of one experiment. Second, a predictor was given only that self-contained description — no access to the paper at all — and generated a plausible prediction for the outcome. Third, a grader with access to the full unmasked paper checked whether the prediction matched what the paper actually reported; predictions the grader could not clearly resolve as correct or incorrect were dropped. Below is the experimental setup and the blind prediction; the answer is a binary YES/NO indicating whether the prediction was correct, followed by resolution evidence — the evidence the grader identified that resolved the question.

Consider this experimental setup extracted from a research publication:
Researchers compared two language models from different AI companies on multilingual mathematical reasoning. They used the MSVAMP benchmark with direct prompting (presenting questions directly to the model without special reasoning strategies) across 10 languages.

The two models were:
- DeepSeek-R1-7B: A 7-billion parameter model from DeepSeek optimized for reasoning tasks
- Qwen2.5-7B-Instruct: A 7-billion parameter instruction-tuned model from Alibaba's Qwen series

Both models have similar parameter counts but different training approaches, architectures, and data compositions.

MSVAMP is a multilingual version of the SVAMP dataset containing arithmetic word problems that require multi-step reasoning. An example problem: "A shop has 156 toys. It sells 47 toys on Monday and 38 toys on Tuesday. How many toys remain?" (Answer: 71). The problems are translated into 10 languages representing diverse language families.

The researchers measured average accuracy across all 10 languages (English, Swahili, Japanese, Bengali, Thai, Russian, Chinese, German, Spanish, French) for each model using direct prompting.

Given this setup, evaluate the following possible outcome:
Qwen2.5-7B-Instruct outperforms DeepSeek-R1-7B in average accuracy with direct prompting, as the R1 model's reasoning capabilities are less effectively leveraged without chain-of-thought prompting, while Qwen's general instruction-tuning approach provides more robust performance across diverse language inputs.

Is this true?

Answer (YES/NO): YES